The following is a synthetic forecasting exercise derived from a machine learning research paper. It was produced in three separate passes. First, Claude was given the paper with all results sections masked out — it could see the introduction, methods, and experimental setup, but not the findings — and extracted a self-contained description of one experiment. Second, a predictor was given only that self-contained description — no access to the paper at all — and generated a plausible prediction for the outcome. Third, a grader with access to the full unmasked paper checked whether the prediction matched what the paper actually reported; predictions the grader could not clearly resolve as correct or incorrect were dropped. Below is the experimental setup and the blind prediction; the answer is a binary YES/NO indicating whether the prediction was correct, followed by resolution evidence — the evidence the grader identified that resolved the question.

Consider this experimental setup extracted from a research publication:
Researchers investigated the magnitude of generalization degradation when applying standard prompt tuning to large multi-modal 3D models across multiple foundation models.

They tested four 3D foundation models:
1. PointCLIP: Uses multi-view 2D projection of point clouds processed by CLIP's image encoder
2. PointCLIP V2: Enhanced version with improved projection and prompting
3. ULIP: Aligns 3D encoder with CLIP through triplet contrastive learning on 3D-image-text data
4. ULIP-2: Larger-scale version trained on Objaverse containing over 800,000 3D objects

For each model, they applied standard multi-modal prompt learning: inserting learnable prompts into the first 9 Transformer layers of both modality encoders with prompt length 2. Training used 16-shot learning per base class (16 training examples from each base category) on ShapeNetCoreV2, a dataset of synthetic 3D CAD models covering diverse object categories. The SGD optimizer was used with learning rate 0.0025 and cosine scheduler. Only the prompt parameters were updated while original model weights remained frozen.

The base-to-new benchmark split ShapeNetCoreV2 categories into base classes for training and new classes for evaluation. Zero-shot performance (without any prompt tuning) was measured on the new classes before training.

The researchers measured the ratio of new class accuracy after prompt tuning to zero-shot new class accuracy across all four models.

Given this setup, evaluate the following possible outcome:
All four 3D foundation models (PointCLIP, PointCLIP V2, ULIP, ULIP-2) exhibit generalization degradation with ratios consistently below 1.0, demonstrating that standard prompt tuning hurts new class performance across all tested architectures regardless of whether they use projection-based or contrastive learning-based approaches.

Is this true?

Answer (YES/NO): YES